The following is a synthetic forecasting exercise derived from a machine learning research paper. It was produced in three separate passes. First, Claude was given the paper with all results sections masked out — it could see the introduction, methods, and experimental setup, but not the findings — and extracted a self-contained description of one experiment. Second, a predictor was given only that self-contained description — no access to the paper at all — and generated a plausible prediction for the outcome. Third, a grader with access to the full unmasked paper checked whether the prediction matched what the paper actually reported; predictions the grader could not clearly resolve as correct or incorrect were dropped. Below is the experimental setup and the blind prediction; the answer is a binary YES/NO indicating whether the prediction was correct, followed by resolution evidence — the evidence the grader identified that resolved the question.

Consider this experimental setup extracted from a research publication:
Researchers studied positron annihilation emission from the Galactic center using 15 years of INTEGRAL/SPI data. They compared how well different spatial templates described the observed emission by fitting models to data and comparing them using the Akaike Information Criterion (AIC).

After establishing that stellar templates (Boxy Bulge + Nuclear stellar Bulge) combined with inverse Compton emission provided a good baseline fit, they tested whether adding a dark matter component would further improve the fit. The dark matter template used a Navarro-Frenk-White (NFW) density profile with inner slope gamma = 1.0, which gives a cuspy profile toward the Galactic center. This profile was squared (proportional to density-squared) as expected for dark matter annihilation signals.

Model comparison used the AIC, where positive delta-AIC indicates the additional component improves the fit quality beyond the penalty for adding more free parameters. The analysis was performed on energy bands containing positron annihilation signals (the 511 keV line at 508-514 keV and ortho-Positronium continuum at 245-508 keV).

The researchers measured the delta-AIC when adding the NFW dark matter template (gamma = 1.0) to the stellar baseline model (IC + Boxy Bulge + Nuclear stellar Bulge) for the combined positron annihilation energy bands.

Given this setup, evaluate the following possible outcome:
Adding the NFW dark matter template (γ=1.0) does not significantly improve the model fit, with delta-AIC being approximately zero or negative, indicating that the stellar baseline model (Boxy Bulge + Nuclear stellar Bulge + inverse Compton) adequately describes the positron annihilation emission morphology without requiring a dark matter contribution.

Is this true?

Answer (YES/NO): NO